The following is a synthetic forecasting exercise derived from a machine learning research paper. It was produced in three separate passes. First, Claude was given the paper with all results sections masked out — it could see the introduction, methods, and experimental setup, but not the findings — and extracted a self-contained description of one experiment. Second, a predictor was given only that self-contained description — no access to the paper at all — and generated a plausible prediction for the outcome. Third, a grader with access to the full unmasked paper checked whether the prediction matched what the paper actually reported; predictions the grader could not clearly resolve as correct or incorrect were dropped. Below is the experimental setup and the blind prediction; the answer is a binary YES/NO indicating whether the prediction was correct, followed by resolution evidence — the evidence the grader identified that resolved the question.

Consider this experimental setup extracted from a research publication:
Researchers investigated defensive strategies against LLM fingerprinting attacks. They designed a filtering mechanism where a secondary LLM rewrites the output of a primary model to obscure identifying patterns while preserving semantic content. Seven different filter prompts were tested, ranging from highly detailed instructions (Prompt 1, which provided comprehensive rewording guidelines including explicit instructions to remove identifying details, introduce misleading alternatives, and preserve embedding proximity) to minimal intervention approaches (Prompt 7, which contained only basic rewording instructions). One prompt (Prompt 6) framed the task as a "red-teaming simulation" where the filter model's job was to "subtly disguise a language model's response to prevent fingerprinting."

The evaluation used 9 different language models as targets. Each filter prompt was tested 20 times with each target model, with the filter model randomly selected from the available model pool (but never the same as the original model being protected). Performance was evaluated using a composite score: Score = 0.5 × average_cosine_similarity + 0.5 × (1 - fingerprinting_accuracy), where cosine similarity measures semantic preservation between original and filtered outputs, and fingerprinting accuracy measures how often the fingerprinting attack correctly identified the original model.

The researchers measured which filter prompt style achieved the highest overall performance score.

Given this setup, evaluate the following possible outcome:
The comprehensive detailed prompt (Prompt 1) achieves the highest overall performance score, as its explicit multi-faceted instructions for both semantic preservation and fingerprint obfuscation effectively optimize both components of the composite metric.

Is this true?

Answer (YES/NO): NO